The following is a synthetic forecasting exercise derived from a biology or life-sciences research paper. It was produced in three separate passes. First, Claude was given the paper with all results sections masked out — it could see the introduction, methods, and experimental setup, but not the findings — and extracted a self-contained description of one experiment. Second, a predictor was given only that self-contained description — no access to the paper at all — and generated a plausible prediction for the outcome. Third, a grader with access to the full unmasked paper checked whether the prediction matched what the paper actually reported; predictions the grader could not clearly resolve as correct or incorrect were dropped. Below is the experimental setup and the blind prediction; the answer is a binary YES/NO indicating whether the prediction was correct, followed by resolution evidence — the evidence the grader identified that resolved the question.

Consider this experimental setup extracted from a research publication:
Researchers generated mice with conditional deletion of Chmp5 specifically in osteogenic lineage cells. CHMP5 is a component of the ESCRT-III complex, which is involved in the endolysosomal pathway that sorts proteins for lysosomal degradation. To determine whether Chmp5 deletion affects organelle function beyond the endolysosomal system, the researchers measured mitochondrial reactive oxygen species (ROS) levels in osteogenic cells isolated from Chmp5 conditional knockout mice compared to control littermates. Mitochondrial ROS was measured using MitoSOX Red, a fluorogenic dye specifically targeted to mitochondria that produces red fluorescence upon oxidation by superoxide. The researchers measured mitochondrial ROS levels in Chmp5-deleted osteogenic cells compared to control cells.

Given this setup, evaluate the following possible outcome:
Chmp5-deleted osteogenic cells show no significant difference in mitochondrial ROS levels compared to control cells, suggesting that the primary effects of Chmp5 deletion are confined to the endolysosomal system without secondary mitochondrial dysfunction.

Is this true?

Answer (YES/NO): NO